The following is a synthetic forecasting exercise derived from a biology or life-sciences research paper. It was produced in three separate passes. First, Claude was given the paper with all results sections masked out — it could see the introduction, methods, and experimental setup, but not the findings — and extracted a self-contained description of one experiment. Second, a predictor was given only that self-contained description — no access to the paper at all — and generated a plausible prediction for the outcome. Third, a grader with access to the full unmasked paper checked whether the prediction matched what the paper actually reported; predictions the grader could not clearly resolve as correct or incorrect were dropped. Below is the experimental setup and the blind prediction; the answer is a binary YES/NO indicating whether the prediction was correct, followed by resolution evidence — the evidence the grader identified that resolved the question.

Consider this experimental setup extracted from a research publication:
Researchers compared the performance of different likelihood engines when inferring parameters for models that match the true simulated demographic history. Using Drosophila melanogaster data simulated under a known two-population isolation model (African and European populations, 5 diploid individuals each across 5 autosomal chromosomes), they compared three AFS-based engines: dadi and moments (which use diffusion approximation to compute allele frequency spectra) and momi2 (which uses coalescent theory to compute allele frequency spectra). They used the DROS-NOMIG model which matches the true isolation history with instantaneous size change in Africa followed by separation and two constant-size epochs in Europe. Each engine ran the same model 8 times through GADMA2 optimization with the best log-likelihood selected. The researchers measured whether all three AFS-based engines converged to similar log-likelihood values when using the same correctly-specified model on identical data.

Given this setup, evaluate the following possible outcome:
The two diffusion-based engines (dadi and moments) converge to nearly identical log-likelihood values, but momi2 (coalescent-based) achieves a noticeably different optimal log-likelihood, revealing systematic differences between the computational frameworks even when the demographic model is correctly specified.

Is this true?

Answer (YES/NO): NO